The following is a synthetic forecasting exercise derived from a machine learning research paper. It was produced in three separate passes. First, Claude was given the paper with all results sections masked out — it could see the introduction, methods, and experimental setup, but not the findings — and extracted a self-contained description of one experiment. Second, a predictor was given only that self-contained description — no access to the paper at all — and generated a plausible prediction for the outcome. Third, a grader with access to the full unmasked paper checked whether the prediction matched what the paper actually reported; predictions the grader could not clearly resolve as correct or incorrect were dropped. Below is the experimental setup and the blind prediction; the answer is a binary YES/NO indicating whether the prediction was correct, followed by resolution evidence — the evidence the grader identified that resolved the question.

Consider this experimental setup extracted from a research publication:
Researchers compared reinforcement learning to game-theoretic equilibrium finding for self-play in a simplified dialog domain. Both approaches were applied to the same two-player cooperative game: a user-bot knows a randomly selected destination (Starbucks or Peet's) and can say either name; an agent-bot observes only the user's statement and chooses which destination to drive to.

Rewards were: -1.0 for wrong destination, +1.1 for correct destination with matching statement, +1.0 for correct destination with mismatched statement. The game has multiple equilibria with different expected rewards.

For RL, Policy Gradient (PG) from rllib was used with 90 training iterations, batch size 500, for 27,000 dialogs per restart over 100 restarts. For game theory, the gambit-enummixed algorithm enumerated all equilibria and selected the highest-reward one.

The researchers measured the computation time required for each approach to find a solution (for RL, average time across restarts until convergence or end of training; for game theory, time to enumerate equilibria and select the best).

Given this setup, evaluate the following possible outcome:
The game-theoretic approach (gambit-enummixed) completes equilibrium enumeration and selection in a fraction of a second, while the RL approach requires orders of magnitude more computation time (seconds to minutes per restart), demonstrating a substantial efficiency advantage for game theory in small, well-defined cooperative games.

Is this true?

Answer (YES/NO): YES